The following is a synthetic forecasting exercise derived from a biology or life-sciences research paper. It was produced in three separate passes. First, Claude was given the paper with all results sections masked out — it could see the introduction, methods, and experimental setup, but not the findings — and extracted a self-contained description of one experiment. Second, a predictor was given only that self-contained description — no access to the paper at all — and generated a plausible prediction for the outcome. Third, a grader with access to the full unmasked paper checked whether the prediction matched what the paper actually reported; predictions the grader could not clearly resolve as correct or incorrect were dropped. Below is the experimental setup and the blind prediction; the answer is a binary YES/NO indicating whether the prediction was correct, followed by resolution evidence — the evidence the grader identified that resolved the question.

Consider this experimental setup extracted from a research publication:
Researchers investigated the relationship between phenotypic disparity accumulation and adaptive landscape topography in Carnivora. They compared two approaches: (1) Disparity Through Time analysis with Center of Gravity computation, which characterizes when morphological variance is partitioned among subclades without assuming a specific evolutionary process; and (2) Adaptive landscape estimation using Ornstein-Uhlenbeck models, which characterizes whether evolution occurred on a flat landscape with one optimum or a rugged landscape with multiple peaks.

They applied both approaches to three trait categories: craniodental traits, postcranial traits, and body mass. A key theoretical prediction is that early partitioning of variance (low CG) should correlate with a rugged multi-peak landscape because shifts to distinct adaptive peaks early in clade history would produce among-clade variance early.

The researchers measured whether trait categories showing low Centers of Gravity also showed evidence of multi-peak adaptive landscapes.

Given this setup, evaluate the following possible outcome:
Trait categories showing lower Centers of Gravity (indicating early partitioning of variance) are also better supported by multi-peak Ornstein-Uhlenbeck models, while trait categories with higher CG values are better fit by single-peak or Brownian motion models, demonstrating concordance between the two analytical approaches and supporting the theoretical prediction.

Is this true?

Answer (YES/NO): YES